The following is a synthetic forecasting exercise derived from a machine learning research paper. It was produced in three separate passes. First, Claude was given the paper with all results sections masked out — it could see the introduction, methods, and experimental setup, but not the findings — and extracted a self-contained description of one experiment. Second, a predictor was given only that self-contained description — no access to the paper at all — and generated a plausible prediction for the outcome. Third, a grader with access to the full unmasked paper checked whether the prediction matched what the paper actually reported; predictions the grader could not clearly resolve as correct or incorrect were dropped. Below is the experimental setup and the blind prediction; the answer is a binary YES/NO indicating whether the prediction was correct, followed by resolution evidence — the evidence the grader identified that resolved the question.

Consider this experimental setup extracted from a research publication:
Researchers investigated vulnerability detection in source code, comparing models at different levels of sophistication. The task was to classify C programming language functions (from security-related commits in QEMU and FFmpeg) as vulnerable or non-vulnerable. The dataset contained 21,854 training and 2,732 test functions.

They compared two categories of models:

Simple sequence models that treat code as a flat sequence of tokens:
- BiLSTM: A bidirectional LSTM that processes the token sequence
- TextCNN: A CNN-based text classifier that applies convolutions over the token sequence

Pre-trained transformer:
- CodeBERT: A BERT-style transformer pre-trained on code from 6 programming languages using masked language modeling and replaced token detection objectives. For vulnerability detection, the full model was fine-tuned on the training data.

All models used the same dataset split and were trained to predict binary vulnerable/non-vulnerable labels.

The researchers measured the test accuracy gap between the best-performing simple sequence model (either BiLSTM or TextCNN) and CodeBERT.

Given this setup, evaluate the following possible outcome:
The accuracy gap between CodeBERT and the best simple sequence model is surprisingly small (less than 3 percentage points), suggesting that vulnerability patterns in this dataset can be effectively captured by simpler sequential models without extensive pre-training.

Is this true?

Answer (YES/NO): YES